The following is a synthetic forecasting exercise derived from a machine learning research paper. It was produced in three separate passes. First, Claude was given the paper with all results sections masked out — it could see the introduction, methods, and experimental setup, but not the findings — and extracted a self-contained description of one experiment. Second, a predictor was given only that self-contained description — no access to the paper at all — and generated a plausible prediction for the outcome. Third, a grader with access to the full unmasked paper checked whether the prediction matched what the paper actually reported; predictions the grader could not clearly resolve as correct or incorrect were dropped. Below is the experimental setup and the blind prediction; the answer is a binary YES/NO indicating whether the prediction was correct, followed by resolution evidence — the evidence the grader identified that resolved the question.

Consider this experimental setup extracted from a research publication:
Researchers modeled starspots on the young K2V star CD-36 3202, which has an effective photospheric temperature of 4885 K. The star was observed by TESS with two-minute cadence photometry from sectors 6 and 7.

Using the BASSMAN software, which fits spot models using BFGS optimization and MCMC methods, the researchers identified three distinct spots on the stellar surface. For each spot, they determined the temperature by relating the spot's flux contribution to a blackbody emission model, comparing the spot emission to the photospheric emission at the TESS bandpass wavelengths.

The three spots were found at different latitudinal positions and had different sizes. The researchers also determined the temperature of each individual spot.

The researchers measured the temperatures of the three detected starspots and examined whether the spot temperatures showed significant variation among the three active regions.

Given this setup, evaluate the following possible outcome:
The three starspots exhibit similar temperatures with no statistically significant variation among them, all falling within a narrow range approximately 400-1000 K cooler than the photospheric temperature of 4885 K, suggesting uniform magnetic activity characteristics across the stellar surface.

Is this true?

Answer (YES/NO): YES